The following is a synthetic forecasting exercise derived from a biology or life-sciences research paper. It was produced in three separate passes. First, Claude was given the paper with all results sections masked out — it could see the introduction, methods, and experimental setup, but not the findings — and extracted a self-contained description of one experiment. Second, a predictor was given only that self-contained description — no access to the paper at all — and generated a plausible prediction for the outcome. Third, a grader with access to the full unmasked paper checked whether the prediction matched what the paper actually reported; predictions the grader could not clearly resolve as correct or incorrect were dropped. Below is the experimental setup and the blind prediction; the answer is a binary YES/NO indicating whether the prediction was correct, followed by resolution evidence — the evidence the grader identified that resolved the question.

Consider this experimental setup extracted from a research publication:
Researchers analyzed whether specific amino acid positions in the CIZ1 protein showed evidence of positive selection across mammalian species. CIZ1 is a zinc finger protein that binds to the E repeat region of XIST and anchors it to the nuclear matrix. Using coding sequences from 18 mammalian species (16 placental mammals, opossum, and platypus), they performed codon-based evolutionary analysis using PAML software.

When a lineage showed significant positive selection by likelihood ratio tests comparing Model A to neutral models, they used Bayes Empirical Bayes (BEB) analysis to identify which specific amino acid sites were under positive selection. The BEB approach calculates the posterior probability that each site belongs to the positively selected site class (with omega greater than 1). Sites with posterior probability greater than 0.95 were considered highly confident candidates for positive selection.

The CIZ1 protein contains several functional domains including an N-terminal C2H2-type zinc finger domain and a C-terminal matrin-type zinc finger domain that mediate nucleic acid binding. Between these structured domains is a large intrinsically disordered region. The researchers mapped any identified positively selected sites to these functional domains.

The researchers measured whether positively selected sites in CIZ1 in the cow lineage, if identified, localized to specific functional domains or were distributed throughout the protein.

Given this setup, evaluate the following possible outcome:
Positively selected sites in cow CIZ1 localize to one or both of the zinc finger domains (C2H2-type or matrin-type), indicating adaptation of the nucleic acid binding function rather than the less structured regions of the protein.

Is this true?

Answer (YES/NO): NO